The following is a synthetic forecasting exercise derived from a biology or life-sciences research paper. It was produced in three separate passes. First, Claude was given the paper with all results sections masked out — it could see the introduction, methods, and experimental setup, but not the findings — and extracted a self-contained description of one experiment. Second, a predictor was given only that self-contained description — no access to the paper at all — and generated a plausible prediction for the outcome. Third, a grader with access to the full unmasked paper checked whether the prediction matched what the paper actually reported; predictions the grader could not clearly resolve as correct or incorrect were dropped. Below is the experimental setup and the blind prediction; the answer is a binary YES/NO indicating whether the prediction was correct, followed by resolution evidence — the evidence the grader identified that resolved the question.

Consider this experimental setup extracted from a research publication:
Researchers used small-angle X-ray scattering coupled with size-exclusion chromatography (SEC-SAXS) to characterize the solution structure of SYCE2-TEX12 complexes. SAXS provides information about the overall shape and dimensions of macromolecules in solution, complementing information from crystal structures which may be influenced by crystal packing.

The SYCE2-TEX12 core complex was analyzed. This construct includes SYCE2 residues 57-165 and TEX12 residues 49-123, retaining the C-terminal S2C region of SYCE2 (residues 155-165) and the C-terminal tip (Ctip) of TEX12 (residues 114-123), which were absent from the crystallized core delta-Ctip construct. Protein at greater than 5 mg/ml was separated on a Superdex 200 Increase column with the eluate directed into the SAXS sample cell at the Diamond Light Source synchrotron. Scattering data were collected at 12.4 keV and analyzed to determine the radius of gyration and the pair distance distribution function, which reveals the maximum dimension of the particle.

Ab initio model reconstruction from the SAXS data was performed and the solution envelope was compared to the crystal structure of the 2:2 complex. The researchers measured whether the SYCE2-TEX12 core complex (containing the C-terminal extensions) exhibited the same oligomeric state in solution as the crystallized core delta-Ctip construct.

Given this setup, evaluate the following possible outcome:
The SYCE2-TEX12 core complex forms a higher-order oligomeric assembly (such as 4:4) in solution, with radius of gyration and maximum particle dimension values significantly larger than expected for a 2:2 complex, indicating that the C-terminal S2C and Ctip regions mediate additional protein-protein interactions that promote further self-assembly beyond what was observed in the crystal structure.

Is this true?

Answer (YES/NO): YES